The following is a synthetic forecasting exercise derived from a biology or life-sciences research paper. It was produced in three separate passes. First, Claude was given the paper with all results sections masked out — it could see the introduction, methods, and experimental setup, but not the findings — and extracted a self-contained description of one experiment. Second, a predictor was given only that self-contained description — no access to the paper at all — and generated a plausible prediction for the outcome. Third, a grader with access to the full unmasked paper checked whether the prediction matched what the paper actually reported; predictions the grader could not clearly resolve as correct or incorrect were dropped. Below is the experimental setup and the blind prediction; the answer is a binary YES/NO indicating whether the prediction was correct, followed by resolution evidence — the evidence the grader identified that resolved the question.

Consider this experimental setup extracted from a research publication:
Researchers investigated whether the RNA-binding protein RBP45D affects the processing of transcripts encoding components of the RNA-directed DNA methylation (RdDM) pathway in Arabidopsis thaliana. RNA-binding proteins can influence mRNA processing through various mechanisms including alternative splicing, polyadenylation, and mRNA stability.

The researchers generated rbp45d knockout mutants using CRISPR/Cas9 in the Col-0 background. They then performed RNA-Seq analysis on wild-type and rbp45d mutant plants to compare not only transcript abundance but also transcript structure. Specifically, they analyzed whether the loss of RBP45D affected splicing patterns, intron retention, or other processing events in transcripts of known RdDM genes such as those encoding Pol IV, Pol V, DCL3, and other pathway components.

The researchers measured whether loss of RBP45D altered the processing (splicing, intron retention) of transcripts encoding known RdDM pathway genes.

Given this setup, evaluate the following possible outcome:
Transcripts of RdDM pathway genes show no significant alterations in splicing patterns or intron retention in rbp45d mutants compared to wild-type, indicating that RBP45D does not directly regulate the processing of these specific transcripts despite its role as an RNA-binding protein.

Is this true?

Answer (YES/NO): YES